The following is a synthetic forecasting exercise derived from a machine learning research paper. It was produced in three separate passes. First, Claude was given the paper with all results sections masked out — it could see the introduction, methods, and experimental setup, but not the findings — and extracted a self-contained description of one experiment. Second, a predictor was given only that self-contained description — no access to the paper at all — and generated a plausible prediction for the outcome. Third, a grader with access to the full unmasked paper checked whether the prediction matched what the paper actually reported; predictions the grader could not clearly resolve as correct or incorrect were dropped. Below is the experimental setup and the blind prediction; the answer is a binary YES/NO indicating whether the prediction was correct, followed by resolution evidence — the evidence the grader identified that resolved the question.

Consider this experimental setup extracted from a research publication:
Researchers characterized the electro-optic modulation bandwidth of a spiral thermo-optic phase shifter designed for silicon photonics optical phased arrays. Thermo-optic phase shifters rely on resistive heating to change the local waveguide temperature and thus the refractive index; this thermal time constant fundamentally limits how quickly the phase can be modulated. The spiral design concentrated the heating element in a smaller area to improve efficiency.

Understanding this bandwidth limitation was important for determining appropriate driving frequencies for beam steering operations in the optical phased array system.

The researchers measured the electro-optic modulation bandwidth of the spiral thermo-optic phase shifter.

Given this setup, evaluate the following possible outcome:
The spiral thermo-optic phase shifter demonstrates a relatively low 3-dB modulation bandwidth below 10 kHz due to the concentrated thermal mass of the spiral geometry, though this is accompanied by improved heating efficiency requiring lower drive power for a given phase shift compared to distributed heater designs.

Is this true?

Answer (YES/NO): NO